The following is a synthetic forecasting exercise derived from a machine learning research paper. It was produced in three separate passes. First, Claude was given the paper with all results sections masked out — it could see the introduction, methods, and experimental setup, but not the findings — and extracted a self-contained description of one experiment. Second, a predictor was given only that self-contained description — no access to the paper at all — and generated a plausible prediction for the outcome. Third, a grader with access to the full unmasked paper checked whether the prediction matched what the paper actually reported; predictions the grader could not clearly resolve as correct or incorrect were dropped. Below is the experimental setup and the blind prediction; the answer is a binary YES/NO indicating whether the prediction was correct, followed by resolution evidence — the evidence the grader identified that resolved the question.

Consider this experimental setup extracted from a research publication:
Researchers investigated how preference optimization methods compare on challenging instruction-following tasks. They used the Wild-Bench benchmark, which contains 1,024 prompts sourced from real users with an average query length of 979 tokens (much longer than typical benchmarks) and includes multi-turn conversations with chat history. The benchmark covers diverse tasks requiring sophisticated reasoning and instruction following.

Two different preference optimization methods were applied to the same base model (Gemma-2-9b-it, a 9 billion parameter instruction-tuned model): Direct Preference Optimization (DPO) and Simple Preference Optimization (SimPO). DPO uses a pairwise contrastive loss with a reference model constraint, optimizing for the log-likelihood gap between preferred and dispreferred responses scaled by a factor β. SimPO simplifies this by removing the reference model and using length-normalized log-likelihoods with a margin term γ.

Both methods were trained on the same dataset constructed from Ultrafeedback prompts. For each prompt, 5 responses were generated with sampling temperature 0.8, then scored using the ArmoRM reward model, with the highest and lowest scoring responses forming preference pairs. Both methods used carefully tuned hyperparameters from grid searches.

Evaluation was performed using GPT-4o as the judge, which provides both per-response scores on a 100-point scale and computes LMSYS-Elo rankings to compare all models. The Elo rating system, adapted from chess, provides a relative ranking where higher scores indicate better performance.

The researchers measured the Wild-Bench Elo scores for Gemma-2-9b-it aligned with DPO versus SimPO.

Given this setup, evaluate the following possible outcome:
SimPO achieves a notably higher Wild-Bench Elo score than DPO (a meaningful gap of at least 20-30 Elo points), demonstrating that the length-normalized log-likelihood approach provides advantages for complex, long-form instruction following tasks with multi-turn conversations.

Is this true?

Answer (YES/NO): NO